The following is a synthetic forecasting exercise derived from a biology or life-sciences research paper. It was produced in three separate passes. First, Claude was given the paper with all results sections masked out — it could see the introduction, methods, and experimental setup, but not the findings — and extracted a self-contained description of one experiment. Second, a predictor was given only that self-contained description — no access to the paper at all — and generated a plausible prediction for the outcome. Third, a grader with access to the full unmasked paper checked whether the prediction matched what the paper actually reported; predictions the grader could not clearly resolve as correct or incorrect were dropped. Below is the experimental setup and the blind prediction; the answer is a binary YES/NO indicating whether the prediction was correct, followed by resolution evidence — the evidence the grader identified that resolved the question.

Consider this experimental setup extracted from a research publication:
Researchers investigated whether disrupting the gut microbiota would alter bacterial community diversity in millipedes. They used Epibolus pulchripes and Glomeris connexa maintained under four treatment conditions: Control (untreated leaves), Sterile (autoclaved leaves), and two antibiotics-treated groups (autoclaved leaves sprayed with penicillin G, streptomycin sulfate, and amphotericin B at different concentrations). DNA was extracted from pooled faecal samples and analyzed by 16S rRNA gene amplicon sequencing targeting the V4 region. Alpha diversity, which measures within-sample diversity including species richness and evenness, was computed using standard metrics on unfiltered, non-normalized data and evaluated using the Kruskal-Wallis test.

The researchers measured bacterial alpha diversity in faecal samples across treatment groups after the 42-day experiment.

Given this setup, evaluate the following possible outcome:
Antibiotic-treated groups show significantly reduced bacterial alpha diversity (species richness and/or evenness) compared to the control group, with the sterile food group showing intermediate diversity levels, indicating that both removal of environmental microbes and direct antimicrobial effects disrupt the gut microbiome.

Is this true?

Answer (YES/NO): NO